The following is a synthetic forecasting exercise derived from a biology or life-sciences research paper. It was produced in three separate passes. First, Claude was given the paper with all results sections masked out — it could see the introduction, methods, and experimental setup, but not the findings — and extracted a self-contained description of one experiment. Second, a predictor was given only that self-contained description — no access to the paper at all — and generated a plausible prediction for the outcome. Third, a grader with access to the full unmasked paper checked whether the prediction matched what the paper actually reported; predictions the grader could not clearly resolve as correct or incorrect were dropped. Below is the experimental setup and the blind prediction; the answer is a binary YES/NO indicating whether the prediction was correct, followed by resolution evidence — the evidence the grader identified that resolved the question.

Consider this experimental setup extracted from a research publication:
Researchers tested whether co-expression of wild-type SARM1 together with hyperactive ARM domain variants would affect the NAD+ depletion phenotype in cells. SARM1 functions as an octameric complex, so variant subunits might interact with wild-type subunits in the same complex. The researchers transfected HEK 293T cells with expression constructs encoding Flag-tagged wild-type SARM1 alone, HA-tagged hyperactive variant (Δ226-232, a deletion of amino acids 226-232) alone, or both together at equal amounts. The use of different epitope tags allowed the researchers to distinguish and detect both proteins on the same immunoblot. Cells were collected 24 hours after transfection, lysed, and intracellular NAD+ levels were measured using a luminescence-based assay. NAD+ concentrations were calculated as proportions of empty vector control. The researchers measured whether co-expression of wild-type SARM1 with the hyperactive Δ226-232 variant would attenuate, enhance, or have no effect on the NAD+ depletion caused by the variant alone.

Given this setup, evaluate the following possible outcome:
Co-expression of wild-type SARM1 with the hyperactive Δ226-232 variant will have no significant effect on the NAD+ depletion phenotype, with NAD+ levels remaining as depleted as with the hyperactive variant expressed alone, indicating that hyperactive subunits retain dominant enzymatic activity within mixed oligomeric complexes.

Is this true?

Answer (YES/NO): YES